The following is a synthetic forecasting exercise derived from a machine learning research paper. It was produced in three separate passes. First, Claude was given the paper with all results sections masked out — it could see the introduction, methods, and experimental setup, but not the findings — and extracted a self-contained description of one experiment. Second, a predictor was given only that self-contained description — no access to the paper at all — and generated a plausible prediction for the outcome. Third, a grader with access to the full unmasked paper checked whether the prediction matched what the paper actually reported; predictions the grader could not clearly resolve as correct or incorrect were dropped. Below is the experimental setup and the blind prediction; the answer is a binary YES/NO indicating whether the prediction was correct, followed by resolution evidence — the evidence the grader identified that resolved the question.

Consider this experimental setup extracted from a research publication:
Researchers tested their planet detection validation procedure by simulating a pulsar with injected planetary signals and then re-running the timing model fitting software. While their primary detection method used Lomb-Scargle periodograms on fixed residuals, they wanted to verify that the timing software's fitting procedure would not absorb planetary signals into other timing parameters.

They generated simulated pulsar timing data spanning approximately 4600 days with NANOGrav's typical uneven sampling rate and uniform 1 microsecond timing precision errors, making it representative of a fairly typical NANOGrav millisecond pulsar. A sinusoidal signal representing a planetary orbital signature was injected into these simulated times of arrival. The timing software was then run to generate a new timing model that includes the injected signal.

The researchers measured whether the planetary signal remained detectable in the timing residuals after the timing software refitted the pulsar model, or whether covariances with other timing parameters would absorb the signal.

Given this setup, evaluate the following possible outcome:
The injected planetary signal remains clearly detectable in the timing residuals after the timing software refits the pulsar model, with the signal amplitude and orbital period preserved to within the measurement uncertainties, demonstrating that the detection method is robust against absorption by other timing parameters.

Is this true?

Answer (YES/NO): NO